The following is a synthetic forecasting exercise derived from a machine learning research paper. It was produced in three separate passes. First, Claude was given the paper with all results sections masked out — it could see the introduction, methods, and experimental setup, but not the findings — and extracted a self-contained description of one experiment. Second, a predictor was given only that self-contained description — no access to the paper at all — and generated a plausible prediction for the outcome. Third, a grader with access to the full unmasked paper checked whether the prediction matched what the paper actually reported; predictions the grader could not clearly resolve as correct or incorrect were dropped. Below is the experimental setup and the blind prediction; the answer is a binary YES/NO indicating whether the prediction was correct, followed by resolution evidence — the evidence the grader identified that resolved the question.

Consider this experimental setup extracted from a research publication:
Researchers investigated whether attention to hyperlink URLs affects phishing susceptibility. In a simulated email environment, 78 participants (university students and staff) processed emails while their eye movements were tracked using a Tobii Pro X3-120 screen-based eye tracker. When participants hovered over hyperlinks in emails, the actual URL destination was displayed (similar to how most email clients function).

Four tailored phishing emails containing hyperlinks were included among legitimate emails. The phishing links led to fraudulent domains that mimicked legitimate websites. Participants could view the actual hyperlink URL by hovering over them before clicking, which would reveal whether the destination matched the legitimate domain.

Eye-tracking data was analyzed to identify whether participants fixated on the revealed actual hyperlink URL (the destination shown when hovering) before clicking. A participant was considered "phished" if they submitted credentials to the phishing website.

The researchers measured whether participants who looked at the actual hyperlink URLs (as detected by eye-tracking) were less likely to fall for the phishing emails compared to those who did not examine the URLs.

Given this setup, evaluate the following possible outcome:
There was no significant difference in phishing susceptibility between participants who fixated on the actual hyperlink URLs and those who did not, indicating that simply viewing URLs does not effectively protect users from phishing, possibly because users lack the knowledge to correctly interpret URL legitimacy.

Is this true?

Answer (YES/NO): YES